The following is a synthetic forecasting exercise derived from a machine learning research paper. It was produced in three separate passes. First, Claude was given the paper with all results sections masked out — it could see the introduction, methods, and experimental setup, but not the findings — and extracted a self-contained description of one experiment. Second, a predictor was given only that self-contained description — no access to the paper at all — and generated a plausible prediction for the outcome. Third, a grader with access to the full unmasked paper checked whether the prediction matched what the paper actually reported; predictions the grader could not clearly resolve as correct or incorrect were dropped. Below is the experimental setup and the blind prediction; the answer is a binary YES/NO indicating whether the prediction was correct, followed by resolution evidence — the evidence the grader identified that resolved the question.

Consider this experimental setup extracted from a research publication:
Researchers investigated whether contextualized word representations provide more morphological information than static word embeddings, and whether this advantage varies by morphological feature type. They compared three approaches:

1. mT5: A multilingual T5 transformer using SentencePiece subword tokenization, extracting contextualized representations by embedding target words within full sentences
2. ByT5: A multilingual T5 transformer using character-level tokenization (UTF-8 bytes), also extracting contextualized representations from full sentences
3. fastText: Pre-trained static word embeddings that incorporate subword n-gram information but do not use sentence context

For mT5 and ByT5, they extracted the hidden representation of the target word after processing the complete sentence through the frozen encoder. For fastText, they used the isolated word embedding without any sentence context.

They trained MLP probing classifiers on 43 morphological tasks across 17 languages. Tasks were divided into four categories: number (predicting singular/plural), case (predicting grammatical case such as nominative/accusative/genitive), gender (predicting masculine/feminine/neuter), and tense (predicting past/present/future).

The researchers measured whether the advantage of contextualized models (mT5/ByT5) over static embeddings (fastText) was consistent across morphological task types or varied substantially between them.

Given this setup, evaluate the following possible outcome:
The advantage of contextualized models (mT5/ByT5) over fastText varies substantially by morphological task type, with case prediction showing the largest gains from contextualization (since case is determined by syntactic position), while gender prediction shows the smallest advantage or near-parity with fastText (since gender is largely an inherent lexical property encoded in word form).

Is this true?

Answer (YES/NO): NO